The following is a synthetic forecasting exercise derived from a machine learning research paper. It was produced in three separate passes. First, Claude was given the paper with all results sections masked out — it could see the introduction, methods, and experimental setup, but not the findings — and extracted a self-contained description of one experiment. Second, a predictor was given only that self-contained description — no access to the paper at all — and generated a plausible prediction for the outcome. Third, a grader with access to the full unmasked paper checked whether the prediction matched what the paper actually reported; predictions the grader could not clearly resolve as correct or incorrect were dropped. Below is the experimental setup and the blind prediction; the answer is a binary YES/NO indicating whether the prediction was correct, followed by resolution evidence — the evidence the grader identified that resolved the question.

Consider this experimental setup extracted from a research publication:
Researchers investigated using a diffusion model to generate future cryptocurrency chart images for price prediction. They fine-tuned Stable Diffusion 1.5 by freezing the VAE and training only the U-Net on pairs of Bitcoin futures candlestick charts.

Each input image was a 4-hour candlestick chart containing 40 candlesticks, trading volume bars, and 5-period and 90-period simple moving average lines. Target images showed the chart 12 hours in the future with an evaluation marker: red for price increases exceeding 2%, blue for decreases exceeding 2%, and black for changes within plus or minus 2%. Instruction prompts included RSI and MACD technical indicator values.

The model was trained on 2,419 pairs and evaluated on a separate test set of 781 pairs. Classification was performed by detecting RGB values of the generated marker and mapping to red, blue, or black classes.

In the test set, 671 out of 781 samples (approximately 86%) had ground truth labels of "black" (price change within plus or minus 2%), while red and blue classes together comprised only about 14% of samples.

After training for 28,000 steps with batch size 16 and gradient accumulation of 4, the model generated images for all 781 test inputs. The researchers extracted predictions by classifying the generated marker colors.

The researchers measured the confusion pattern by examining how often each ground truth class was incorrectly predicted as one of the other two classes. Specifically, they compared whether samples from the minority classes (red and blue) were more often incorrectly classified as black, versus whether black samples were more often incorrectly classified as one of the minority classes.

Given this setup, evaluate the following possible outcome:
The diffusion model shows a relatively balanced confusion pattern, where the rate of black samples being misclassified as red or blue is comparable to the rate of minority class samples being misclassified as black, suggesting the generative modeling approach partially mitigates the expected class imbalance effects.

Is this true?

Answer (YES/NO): NO